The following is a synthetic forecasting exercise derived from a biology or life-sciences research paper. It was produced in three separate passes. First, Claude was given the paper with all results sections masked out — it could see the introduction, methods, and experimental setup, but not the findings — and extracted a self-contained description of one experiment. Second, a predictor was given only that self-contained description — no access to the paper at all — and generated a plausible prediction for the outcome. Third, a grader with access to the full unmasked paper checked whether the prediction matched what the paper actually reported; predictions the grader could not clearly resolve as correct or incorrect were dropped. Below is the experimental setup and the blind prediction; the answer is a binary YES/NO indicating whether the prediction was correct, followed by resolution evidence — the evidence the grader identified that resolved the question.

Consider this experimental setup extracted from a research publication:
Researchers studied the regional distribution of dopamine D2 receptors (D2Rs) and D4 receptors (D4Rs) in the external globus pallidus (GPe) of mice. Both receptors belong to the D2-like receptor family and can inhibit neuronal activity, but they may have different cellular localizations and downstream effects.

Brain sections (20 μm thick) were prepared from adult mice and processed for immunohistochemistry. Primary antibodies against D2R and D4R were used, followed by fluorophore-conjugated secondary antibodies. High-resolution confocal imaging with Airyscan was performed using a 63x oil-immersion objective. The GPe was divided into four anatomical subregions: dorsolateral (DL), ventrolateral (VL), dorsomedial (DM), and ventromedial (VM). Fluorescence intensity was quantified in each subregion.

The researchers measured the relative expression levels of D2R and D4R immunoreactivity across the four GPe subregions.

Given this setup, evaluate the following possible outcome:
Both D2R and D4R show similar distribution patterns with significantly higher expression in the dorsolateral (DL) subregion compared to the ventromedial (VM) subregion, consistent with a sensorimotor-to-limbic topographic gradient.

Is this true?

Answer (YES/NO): NO